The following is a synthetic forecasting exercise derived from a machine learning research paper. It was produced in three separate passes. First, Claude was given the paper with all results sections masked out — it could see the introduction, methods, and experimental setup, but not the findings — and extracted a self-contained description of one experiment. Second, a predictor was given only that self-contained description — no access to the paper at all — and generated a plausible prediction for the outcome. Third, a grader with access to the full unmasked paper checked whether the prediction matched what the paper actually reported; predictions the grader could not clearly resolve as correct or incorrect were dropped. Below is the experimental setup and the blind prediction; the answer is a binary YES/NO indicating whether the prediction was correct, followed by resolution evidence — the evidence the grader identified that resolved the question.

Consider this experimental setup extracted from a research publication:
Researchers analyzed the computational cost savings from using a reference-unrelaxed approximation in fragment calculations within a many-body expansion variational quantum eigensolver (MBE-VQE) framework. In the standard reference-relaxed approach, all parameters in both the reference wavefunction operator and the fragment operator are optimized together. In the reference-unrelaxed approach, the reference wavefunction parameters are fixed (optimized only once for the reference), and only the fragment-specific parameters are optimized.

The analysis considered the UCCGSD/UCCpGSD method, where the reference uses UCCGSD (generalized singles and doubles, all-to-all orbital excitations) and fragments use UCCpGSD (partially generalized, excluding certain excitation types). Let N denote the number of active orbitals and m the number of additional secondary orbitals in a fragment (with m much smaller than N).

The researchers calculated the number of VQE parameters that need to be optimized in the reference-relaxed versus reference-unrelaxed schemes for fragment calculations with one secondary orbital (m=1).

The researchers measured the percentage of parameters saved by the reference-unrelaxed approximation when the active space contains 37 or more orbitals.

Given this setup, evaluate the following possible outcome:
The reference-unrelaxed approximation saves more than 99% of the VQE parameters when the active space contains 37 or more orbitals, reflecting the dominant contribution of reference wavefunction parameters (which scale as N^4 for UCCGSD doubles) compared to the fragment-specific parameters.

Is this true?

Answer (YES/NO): NO